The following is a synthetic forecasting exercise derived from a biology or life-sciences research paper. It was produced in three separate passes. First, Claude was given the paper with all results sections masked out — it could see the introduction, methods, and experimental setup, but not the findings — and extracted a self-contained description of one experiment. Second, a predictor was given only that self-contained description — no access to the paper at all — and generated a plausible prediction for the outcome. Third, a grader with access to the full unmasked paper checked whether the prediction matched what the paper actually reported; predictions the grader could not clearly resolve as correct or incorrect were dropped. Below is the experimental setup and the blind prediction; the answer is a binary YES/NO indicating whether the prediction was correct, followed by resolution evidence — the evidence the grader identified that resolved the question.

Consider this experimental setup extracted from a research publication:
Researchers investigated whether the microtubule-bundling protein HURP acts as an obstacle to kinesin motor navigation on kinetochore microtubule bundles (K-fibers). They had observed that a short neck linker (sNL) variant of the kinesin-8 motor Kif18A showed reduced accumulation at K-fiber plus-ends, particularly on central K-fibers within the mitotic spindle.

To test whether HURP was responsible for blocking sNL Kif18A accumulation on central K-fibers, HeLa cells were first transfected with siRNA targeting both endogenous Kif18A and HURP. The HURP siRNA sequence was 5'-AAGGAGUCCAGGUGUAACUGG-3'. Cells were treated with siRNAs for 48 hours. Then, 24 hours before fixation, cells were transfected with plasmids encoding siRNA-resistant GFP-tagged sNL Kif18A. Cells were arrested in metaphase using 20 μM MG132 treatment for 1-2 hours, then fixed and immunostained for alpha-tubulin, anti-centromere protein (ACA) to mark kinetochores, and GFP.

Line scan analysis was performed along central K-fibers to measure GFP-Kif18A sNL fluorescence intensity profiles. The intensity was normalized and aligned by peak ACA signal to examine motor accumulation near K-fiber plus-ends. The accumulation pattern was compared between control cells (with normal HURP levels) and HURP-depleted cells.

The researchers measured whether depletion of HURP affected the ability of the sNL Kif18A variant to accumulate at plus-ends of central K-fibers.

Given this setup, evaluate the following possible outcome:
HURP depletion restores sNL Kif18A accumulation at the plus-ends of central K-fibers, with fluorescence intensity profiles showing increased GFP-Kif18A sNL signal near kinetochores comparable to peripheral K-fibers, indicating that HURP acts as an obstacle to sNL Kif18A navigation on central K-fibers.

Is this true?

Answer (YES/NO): NO